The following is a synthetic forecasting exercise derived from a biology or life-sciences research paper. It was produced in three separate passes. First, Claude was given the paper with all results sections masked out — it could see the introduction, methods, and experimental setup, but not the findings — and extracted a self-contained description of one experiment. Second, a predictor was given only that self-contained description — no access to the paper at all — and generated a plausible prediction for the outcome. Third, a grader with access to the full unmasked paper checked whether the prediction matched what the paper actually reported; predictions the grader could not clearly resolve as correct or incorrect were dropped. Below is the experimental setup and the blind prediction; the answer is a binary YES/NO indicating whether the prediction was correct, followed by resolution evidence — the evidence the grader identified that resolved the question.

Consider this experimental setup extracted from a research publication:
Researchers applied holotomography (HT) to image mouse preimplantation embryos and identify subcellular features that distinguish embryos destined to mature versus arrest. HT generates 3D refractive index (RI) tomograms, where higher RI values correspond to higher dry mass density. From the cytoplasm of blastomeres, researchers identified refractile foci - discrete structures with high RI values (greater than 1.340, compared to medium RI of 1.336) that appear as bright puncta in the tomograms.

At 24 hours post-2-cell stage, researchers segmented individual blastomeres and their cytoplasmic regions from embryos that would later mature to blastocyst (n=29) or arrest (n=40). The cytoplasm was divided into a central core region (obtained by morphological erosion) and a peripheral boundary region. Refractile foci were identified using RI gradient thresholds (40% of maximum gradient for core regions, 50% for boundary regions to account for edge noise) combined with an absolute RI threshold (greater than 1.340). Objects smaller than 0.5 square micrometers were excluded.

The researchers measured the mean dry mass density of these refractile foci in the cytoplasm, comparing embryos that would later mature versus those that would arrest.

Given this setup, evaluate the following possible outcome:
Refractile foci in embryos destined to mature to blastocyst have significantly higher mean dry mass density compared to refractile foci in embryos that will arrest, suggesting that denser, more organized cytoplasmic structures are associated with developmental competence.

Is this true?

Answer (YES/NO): NO